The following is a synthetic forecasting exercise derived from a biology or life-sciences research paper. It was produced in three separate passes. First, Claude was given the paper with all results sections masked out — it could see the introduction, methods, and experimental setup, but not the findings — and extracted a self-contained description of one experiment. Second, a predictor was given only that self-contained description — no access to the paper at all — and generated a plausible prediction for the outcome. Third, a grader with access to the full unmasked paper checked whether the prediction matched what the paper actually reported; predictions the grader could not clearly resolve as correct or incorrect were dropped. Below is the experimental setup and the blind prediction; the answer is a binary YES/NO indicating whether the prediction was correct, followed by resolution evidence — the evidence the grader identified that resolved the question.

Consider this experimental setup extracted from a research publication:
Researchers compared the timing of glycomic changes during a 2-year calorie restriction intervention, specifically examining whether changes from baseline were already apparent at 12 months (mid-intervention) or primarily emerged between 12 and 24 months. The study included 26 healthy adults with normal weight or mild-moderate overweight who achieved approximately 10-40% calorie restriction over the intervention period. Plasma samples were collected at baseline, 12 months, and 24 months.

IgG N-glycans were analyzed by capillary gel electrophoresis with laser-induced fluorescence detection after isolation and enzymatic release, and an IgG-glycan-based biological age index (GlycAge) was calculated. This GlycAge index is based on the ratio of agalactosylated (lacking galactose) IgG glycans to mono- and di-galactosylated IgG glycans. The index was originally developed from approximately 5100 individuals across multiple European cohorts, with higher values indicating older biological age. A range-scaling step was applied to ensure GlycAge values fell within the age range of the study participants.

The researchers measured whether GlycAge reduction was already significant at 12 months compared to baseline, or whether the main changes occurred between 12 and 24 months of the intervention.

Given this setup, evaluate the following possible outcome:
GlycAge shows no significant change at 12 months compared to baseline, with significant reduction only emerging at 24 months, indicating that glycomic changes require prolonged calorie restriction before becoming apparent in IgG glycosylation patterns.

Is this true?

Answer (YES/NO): NO